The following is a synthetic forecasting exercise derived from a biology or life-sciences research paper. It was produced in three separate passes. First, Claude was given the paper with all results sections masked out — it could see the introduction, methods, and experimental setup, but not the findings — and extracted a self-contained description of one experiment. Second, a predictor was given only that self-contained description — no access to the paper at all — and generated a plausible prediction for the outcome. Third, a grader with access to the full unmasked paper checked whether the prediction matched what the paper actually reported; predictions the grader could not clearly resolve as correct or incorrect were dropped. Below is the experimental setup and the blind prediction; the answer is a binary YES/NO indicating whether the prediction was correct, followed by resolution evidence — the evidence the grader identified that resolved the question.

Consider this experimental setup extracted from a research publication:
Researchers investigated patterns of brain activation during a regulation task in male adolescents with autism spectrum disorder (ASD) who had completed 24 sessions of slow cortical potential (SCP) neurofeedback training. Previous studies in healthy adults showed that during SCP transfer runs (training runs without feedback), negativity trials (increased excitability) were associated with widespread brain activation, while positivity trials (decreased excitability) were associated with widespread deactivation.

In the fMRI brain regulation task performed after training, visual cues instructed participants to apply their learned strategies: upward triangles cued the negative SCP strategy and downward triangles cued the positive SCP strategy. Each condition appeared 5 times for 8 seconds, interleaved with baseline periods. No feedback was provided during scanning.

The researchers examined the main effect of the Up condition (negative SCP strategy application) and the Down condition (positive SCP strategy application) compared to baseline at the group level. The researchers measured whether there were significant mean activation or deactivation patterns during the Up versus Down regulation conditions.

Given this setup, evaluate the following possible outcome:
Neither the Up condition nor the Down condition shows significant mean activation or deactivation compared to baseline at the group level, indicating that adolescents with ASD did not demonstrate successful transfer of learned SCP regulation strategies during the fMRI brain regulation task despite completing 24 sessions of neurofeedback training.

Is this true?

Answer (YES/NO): NO